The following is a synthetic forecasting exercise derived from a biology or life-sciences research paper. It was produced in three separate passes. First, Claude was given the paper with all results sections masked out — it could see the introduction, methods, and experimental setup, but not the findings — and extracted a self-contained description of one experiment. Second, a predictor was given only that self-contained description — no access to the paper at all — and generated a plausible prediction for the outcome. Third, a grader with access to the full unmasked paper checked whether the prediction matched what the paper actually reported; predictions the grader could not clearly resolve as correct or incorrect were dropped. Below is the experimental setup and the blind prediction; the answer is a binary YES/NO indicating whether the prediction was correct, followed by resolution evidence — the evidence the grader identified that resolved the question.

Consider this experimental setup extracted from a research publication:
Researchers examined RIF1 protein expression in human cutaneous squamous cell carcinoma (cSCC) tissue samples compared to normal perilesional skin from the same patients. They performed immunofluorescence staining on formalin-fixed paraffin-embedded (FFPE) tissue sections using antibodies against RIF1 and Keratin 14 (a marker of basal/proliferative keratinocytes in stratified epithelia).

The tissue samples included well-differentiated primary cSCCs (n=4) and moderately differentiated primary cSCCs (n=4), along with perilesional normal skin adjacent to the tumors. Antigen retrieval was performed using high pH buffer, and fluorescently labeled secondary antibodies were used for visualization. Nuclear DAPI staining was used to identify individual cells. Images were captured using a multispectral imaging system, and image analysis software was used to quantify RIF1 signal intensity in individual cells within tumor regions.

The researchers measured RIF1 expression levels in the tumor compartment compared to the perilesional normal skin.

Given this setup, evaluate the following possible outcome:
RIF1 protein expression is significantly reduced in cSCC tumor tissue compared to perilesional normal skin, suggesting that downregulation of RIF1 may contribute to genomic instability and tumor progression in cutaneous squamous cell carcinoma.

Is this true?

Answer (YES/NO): NO